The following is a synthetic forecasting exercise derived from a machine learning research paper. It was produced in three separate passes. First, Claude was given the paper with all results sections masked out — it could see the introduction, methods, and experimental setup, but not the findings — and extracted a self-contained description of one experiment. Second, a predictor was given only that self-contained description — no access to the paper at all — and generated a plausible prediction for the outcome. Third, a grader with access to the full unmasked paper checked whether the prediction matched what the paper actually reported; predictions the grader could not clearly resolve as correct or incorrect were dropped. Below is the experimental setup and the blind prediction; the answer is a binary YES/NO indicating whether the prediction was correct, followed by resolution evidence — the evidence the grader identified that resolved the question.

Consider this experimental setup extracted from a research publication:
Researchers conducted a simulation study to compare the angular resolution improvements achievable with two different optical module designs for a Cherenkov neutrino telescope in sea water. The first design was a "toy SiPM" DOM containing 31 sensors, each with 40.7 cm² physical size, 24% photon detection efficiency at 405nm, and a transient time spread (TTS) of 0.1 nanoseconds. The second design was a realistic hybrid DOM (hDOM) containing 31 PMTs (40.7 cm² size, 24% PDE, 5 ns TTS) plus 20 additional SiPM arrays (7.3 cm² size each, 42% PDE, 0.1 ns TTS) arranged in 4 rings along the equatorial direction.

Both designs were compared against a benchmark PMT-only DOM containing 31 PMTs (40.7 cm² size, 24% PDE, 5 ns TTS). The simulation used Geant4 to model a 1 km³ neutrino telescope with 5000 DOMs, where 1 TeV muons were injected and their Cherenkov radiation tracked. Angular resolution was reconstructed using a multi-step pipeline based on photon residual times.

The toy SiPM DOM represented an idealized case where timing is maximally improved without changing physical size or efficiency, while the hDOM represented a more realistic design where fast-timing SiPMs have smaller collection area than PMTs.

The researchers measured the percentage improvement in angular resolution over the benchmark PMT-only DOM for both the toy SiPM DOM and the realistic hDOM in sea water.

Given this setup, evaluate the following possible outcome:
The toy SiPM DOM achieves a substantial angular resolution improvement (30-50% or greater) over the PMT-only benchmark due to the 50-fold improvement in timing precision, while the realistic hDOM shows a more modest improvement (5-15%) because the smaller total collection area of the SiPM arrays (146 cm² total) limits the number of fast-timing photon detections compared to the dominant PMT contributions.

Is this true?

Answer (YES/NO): NO